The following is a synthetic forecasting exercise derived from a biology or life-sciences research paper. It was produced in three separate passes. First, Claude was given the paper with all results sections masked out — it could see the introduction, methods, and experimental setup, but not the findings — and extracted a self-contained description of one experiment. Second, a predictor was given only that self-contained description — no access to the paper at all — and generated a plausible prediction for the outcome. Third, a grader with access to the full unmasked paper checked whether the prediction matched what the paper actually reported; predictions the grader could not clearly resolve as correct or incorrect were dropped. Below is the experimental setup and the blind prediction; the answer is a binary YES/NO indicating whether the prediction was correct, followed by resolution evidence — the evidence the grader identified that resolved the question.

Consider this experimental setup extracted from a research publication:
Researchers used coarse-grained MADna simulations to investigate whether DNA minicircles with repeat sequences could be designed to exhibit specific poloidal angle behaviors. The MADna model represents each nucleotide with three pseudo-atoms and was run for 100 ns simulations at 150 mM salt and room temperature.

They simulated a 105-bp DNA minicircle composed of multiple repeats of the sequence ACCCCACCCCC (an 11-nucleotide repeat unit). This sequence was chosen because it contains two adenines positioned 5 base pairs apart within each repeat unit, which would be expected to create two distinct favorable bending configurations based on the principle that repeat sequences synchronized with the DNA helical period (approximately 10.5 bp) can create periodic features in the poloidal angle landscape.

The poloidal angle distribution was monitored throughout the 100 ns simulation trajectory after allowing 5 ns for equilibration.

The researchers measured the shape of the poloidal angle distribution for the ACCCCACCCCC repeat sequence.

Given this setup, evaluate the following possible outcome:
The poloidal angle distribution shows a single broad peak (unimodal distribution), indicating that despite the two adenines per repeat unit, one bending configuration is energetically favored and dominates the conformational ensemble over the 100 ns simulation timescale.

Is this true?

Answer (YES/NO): NO